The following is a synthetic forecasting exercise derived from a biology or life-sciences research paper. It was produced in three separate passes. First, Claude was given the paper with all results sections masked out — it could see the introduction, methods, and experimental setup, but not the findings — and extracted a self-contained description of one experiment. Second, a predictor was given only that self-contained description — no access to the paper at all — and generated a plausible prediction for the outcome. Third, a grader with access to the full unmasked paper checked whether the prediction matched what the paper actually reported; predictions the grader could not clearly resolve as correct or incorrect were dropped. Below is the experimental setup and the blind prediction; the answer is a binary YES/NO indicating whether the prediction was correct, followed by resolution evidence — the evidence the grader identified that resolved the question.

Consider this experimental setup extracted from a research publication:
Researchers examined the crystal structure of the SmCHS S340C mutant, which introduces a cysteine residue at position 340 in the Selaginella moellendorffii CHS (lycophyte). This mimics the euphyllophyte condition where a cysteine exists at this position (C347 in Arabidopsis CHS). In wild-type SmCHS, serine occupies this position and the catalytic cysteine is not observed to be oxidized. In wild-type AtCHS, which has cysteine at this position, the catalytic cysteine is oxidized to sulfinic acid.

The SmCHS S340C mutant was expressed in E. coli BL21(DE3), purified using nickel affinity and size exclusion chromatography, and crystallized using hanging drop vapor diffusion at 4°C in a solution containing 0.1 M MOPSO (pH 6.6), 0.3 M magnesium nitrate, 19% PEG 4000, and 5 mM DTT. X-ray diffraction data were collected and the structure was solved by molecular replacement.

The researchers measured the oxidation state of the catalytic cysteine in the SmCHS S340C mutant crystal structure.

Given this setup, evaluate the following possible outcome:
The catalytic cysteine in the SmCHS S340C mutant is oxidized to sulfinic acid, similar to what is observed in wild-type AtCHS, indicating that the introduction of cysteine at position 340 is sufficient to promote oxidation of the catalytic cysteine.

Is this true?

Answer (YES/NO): NO